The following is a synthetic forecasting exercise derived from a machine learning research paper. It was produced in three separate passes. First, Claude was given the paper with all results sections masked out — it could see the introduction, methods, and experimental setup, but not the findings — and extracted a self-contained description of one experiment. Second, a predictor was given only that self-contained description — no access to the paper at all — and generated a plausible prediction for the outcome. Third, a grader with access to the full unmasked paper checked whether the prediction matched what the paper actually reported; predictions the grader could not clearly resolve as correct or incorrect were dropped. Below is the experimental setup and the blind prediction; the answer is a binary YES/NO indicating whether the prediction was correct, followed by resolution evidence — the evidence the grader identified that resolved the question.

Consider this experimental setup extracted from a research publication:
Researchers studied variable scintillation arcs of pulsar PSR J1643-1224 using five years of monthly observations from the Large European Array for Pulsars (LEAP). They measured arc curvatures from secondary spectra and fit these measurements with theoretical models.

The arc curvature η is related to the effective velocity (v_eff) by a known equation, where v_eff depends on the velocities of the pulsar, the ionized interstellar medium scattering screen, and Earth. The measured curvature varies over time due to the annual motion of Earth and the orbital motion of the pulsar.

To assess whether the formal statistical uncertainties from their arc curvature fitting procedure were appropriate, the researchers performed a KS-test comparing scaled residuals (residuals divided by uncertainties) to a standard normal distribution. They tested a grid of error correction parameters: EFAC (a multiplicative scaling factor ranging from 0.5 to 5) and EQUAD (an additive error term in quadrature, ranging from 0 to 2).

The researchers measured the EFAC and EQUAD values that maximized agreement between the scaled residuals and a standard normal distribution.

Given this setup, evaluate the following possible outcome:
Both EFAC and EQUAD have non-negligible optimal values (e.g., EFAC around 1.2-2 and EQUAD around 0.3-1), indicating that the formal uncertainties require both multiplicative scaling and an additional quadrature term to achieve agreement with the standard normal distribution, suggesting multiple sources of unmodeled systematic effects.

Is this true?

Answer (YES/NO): NO